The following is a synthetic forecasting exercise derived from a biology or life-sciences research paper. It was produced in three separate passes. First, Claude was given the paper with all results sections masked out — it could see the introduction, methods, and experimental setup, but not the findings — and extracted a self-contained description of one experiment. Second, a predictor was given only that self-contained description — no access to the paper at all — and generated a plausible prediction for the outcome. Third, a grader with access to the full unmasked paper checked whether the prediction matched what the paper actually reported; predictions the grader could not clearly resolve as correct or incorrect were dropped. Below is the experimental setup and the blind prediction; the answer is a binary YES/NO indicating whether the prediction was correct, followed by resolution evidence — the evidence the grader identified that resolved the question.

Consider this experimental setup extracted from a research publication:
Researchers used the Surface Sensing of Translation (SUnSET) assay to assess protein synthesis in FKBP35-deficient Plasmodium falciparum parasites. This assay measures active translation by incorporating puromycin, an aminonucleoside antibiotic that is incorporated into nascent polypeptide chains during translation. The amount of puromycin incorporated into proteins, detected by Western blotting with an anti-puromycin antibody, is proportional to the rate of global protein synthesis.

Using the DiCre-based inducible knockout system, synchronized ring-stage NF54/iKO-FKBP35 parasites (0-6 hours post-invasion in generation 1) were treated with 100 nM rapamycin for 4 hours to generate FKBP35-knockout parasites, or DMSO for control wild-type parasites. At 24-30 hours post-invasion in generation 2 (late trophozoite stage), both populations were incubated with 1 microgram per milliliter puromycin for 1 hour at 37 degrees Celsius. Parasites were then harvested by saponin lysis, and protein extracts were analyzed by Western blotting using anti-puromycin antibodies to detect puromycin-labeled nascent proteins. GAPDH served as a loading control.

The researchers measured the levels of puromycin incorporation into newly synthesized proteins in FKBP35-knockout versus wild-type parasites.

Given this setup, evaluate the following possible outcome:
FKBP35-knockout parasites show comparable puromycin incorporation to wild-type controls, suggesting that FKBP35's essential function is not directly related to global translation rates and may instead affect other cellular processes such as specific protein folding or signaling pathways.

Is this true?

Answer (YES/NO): NO